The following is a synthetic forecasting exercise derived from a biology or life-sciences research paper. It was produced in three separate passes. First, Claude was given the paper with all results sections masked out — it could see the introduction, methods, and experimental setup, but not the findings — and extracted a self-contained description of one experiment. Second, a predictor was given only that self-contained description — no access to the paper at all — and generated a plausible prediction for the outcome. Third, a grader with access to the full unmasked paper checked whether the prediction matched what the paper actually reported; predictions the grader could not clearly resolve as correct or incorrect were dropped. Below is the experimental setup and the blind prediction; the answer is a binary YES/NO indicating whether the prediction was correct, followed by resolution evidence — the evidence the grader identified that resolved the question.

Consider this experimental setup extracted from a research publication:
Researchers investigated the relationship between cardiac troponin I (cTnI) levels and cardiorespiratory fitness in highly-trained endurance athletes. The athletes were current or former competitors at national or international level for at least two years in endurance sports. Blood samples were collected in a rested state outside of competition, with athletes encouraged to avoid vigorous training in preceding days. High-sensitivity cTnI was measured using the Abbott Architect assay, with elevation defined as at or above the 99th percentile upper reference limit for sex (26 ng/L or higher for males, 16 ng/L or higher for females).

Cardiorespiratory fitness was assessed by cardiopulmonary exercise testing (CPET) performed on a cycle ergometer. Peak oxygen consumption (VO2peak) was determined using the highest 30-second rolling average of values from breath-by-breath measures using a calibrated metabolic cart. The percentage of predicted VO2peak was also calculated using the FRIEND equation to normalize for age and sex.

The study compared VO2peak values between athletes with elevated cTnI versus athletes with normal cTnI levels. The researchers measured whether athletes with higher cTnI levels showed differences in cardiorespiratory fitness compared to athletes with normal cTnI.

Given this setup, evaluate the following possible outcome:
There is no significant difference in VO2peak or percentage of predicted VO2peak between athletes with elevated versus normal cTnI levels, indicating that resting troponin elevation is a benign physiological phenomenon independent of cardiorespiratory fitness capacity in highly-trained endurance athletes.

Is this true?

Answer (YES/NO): NO